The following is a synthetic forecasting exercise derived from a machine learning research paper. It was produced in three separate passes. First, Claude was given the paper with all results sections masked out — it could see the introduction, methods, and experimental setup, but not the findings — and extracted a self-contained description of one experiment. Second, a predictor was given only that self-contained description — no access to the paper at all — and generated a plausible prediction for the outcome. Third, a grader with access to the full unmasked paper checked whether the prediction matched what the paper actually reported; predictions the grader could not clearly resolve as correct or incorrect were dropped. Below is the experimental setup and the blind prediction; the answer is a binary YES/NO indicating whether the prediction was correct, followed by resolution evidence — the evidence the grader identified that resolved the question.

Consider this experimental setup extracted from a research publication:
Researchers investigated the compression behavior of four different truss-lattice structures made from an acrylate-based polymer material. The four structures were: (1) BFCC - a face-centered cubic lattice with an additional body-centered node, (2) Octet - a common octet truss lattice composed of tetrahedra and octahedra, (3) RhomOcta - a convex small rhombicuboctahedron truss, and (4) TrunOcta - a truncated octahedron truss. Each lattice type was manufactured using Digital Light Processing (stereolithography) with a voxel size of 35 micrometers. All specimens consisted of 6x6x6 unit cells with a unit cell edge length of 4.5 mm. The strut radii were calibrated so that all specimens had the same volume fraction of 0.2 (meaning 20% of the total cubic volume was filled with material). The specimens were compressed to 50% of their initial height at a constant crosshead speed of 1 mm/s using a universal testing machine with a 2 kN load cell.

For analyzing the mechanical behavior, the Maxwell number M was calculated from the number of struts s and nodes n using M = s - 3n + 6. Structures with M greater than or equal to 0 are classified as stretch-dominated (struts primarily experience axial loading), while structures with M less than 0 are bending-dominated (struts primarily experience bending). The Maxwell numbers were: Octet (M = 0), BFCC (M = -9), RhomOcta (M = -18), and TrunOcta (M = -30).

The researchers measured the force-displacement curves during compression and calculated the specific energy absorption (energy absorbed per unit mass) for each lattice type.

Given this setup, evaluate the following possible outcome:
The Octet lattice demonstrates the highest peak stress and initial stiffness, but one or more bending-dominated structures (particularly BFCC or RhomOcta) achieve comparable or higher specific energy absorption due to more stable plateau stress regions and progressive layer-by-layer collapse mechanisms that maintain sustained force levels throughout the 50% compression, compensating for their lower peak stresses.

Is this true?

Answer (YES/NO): NO